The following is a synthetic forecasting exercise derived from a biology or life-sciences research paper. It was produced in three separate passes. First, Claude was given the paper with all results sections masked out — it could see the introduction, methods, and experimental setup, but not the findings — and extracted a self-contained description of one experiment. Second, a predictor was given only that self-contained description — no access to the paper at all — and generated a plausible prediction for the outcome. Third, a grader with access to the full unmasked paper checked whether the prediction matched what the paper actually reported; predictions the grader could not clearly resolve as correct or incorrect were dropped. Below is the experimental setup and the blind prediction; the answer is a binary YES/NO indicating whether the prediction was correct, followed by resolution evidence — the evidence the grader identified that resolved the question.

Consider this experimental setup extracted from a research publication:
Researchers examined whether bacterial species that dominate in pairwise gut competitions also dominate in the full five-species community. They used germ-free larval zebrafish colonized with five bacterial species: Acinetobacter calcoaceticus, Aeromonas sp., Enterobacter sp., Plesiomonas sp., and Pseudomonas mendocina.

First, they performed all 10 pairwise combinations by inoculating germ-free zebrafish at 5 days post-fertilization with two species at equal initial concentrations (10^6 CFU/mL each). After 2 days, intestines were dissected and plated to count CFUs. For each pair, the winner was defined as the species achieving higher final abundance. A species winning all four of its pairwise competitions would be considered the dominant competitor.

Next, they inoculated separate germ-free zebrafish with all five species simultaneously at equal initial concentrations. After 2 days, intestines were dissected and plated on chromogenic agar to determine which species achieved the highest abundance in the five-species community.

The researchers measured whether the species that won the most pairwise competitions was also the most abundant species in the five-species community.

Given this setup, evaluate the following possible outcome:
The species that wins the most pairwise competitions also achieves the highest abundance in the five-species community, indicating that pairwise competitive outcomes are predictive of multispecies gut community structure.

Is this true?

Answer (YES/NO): NO